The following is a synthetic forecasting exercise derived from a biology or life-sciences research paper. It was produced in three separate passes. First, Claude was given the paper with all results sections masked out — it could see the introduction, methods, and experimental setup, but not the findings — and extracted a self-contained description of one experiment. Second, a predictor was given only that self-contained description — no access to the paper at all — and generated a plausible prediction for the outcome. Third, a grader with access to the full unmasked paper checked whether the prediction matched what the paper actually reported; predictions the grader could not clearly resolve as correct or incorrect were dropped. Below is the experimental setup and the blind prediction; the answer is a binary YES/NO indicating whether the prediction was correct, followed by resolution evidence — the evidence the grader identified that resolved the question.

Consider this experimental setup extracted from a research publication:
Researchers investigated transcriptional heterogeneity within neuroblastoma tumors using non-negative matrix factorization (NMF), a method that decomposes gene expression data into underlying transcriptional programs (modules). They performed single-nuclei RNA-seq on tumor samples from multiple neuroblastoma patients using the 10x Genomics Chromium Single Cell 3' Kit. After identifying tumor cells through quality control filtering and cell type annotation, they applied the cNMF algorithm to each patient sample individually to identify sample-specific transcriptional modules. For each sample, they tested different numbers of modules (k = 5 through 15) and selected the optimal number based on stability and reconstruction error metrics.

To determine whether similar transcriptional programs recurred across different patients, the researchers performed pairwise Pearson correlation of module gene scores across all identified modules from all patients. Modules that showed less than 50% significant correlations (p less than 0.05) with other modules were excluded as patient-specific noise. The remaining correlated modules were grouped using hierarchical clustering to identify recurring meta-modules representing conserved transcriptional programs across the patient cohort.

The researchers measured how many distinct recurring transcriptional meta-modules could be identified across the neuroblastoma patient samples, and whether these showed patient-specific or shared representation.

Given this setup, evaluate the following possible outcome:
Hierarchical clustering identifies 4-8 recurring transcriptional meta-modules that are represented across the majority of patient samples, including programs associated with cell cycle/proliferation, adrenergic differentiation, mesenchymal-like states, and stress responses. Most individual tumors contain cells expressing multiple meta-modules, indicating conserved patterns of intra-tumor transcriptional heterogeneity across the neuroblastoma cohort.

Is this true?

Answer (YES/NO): NO